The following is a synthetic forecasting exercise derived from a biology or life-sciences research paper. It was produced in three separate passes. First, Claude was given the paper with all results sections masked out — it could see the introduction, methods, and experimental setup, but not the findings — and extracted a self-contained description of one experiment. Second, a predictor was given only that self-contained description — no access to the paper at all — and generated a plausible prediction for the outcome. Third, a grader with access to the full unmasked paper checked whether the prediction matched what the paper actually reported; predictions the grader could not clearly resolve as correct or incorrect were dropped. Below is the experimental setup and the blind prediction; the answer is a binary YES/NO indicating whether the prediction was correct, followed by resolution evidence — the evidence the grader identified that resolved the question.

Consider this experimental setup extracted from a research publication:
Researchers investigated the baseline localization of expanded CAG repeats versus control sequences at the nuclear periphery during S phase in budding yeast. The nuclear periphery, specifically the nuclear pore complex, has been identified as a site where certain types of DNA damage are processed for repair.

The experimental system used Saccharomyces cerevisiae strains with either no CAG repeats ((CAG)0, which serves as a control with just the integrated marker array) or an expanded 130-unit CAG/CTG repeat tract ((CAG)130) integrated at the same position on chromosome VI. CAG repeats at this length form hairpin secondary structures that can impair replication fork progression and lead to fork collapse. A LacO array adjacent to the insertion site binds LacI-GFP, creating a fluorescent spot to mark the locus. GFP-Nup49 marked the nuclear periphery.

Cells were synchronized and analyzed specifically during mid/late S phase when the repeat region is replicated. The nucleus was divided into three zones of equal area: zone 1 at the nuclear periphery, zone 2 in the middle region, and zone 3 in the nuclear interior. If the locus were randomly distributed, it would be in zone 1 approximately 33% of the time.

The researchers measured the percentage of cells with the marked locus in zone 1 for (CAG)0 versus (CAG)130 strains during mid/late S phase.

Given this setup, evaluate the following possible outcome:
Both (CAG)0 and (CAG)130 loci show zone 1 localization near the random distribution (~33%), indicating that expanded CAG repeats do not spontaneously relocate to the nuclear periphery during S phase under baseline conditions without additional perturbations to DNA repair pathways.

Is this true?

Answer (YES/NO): NO